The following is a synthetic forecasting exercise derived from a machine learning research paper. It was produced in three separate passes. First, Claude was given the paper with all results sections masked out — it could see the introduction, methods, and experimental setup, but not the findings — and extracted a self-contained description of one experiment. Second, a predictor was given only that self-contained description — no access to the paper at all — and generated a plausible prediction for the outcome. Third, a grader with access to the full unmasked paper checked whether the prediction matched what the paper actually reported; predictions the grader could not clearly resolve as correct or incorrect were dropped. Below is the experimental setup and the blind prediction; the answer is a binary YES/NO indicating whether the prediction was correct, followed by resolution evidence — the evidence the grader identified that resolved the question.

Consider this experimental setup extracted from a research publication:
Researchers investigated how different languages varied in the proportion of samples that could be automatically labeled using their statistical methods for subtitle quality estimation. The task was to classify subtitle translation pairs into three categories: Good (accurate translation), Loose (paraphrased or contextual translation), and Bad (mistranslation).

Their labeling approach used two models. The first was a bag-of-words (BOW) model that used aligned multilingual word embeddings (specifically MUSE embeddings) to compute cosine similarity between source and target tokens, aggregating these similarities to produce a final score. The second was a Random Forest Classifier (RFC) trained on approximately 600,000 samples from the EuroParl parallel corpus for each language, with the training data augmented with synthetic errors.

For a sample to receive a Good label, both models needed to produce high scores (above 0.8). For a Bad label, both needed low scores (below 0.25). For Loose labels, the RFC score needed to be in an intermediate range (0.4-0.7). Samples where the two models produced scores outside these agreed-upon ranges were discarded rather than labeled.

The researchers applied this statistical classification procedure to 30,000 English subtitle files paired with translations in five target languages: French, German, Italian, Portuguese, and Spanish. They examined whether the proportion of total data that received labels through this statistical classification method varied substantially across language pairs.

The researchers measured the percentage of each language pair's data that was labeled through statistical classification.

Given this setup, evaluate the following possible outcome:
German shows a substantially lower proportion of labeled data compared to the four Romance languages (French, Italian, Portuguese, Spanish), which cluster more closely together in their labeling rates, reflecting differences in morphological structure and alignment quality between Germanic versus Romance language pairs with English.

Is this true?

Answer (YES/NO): NO